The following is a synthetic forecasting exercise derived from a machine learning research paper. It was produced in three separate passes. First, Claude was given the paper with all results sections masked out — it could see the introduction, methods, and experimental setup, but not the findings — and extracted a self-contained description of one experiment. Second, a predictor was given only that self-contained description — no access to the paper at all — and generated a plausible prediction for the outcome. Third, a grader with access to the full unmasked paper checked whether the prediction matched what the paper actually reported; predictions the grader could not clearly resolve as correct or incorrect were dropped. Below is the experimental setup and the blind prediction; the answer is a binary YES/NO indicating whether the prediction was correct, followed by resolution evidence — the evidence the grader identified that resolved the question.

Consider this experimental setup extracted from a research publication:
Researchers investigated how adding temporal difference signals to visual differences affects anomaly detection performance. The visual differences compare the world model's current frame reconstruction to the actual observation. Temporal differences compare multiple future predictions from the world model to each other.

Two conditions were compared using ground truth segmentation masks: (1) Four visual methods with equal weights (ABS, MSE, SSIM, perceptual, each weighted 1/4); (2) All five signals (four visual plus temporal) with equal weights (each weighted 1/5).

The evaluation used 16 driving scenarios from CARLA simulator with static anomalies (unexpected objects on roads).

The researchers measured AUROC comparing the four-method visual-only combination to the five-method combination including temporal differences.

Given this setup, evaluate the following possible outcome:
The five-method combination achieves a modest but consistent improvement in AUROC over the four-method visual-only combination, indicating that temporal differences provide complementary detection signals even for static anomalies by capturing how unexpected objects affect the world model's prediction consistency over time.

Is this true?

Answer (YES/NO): NO